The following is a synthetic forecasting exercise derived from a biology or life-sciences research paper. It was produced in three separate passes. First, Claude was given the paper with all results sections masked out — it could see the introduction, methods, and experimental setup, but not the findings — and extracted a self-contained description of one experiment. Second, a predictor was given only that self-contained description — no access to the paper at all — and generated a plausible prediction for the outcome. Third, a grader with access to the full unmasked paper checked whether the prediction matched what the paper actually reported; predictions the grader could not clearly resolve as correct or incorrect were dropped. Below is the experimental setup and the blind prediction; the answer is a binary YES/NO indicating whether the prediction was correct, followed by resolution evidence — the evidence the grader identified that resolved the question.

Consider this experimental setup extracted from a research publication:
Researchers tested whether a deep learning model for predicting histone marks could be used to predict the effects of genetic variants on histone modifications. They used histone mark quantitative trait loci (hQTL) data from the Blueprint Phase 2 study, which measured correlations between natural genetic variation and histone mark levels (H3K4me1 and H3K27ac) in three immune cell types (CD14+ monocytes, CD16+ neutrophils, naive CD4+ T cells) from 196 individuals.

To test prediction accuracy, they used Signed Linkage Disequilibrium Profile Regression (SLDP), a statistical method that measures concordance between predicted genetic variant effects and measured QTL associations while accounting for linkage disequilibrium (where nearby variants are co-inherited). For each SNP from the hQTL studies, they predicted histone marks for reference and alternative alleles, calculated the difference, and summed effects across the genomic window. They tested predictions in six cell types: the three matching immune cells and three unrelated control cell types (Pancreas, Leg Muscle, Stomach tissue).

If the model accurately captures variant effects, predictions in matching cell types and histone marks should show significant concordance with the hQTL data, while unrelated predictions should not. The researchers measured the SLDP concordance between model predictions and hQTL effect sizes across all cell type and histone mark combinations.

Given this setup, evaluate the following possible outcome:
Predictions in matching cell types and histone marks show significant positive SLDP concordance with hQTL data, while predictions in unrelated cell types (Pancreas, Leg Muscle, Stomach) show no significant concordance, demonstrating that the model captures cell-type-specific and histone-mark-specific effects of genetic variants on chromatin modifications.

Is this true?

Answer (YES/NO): NO